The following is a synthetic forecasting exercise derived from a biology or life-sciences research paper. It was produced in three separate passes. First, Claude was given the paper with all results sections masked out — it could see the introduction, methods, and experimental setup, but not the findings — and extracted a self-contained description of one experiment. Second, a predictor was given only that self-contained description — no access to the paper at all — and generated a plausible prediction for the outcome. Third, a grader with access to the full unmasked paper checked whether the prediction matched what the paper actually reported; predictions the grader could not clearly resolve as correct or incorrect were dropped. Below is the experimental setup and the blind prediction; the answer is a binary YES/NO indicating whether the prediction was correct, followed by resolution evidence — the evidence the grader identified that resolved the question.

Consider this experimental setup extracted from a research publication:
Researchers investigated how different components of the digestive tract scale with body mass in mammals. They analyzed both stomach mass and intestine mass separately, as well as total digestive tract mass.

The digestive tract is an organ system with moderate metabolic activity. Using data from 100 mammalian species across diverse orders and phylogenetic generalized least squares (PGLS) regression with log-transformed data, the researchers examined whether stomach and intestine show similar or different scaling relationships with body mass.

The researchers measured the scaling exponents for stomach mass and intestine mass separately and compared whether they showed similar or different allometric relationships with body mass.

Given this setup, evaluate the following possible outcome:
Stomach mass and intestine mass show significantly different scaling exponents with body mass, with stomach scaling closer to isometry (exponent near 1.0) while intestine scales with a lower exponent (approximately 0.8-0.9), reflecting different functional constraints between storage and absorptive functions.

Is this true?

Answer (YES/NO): YES